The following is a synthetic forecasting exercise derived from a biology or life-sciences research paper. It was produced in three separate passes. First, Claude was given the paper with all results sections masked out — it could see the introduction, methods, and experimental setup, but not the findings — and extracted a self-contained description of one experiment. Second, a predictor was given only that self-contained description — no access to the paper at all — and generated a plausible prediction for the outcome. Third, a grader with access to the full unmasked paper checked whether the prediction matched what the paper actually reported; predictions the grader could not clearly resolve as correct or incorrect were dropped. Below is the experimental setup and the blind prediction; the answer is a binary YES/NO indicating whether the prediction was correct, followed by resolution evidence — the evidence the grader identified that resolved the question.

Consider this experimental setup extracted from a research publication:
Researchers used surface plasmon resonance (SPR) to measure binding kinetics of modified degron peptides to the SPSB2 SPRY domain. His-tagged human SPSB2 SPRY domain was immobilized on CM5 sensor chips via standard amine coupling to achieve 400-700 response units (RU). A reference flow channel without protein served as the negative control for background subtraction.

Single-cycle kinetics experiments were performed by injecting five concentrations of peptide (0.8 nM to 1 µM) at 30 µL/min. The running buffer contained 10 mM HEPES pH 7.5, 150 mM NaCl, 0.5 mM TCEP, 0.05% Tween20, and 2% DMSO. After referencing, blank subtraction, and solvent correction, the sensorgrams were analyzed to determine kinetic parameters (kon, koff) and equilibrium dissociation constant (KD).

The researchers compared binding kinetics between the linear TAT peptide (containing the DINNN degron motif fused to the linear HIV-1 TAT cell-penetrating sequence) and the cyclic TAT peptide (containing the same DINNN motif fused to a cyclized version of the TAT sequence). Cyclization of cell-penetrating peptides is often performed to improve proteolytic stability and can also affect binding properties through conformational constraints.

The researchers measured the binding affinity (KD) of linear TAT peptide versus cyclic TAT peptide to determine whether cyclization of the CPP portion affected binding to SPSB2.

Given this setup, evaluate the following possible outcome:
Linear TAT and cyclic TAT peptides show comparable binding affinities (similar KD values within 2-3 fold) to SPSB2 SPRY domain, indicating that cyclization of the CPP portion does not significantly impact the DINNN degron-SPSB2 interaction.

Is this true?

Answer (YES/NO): NO